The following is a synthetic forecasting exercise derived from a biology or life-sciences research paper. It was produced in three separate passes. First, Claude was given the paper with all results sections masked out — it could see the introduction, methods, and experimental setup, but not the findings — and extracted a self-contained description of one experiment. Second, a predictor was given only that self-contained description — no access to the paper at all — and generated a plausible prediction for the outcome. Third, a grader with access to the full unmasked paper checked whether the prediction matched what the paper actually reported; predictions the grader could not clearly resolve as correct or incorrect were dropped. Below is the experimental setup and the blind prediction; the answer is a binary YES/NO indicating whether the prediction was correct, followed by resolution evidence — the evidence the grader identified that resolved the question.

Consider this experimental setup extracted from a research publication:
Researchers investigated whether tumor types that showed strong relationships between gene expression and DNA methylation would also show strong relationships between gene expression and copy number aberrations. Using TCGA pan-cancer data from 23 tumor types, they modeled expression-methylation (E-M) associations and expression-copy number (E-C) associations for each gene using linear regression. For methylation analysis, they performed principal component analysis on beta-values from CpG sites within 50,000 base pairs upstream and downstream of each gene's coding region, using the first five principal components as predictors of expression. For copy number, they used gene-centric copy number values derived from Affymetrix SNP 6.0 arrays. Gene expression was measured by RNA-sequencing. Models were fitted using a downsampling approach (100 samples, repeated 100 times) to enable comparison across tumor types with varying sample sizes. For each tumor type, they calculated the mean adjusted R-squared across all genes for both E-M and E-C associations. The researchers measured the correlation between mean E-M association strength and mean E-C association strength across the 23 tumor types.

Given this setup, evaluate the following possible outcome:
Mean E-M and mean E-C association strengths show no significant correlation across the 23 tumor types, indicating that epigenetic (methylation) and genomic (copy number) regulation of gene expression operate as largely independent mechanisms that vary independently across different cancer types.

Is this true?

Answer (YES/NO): YES